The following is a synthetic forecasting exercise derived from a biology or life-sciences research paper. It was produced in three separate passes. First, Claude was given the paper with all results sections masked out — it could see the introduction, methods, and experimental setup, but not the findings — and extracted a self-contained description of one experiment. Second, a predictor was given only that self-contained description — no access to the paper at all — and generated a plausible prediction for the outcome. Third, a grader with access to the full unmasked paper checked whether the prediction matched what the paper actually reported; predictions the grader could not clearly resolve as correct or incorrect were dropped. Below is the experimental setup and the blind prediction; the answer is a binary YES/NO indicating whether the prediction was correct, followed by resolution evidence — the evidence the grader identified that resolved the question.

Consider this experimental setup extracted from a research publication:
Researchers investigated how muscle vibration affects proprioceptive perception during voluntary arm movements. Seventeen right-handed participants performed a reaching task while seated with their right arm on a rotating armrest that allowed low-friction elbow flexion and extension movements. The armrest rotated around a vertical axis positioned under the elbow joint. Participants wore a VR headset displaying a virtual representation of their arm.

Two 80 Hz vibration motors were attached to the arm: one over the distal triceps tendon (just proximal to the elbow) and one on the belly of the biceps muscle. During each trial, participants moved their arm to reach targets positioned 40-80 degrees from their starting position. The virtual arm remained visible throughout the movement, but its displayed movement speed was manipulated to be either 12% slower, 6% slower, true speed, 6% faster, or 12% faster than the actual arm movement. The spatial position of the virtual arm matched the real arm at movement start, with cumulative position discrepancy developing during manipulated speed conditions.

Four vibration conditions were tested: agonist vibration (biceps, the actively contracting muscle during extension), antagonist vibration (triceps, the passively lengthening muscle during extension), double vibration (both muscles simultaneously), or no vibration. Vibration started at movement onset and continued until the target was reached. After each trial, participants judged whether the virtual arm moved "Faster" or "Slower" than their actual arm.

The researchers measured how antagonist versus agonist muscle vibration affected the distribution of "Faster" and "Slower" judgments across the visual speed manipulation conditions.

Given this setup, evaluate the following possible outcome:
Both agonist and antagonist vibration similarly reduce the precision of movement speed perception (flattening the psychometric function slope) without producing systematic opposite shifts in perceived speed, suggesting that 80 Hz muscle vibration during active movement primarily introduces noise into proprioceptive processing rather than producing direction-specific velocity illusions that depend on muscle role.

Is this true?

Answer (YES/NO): NO